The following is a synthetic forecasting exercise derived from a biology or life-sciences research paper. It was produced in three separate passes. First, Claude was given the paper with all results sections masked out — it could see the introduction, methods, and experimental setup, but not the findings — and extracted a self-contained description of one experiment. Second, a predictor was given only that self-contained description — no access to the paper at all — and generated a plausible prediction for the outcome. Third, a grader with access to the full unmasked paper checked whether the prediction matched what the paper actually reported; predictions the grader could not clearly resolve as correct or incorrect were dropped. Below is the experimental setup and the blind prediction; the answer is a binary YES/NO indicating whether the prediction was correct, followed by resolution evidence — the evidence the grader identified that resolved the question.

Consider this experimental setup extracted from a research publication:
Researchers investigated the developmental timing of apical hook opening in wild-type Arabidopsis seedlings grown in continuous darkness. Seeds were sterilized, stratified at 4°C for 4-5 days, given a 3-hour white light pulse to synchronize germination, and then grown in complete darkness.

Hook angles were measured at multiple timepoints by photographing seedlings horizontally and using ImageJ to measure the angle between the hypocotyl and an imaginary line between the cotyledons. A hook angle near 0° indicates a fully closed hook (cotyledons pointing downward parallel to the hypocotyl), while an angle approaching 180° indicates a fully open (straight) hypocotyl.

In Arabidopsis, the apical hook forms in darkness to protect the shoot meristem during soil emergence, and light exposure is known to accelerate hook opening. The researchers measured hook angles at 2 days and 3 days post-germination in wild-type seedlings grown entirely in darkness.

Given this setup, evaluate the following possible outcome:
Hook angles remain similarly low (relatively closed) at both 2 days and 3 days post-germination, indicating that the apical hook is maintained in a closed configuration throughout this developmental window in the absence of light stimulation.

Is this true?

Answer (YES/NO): NO